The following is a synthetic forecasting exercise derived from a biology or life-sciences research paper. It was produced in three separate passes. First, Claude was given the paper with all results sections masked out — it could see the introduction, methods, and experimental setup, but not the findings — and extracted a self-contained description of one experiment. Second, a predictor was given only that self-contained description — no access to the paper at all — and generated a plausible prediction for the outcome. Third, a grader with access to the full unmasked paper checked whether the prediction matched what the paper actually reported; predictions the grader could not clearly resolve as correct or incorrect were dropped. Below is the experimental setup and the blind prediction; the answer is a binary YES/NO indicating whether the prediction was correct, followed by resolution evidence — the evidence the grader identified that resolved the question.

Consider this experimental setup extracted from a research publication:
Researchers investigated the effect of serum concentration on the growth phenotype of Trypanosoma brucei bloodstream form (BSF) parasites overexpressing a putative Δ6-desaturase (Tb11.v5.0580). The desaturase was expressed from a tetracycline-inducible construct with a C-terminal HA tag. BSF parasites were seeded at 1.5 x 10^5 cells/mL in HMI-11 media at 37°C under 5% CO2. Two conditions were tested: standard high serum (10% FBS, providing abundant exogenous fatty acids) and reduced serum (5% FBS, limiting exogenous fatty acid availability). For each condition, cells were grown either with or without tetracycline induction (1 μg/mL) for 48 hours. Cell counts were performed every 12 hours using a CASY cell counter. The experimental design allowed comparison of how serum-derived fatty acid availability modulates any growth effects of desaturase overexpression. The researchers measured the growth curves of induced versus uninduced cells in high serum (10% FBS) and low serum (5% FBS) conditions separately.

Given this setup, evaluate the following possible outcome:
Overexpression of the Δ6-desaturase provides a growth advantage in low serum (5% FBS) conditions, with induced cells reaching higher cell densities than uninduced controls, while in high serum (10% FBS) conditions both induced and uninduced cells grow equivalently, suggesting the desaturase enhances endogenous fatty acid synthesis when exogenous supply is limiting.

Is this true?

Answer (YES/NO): NO